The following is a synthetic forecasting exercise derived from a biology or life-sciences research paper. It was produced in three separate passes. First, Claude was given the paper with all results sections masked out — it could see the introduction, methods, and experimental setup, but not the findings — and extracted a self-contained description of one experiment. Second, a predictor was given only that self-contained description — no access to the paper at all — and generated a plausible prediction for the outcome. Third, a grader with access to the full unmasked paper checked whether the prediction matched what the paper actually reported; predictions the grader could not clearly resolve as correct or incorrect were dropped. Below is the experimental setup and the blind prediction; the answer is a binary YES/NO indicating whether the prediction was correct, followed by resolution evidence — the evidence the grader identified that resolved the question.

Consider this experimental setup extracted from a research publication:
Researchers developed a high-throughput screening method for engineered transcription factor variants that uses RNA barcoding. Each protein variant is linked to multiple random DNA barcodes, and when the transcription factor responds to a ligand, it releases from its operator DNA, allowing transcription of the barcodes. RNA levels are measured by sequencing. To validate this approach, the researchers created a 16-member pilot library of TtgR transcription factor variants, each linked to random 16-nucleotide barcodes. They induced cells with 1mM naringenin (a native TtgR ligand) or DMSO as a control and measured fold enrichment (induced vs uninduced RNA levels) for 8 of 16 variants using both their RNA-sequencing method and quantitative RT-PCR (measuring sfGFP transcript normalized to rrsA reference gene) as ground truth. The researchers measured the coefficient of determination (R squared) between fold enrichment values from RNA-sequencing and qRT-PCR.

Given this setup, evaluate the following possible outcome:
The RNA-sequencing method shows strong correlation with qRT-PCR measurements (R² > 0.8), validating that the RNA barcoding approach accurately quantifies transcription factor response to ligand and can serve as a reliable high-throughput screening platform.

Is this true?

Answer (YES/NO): YES